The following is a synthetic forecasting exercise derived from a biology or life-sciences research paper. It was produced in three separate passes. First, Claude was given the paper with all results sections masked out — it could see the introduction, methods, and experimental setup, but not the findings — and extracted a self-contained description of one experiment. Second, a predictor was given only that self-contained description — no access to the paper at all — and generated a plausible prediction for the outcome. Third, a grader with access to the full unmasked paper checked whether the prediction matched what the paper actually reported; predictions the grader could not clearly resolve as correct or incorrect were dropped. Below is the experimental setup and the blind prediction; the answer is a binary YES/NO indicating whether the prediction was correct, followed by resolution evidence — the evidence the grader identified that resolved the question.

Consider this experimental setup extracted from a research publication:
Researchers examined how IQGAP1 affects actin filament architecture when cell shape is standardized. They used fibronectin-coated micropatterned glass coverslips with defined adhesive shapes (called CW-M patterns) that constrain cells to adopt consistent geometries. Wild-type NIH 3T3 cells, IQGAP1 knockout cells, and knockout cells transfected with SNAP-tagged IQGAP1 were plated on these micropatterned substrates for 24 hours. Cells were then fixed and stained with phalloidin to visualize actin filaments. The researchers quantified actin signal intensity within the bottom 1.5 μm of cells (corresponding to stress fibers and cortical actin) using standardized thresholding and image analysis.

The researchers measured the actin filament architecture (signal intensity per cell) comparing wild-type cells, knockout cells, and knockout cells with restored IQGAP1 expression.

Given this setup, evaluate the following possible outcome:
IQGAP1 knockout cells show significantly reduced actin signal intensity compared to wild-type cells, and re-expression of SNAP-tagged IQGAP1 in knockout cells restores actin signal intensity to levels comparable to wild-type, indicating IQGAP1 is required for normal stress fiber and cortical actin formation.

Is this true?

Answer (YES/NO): YES